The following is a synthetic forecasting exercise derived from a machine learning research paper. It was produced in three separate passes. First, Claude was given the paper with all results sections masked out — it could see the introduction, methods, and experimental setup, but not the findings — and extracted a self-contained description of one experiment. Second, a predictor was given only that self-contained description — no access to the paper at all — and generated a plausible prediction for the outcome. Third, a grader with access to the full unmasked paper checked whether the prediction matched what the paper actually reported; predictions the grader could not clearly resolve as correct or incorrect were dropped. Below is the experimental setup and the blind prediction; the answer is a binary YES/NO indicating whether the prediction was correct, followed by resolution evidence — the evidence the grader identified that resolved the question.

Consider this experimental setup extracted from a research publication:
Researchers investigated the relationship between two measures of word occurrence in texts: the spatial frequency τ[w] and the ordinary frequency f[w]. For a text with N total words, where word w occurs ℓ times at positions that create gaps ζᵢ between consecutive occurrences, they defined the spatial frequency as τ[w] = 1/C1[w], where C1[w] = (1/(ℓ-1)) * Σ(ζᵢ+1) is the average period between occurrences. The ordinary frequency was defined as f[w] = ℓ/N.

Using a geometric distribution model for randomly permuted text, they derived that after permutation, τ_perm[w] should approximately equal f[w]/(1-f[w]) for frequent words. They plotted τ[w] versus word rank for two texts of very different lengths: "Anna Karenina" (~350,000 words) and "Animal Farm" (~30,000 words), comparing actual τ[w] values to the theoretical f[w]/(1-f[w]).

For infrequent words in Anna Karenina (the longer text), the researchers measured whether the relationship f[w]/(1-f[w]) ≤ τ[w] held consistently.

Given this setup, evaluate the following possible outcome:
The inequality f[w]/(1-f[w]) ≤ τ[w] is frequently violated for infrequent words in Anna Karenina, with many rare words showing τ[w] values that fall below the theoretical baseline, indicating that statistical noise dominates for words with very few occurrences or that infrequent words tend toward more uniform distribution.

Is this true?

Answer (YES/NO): NO